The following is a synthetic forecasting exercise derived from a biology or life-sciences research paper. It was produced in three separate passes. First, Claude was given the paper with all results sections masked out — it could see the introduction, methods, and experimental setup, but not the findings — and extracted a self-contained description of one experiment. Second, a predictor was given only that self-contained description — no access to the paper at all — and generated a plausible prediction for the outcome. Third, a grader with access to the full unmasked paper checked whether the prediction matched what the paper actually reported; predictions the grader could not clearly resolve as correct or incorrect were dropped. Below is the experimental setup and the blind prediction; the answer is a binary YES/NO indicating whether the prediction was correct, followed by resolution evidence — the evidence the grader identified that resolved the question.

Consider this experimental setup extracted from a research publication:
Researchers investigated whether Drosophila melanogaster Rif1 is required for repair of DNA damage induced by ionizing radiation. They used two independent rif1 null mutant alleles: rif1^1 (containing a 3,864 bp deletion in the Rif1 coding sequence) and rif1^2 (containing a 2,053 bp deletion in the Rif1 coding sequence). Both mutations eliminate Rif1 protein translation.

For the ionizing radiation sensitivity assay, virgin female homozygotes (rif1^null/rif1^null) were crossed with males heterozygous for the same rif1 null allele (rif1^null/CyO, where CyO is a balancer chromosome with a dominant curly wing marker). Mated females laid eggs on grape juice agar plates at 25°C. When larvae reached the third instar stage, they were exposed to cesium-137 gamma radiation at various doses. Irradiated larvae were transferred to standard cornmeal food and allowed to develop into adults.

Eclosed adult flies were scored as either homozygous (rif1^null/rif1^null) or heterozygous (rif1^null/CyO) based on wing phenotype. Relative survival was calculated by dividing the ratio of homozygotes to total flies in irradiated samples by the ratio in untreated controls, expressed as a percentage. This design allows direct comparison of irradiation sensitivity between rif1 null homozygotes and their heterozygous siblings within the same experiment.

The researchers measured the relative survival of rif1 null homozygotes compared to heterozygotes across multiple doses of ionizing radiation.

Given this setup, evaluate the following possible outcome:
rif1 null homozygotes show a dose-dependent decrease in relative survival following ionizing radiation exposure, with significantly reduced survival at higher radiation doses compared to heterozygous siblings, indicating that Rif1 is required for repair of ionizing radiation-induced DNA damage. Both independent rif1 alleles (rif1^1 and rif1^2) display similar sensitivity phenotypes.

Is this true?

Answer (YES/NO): NO